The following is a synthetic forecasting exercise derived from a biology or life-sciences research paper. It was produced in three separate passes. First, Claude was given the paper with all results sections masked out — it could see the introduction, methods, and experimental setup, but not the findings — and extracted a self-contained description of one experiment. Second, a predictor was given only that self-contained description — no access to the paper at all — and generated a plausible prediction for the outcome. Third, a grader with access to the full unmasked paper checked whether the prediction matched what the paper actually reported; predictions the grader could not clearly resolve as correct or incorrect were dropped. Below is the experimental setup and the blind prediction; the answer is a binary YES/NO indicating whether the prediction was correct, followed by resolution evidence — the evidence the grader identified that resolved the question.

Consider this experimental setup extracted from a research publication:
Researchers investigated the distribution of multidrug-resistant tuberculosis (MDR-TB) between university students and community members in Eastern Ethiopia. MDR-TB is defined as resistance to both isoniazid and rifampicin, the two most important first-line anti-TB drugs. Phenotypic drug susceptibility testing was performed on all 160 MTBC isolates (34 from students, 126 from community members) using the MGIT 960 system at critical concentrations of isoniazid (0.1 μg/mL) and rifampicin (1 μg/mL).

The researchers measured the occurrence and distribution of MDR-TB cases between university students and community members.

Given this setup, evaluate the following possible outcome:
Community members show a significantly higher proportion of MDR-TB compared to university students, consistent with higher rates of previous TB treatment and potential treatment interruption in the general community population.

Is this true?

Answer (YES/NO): NO